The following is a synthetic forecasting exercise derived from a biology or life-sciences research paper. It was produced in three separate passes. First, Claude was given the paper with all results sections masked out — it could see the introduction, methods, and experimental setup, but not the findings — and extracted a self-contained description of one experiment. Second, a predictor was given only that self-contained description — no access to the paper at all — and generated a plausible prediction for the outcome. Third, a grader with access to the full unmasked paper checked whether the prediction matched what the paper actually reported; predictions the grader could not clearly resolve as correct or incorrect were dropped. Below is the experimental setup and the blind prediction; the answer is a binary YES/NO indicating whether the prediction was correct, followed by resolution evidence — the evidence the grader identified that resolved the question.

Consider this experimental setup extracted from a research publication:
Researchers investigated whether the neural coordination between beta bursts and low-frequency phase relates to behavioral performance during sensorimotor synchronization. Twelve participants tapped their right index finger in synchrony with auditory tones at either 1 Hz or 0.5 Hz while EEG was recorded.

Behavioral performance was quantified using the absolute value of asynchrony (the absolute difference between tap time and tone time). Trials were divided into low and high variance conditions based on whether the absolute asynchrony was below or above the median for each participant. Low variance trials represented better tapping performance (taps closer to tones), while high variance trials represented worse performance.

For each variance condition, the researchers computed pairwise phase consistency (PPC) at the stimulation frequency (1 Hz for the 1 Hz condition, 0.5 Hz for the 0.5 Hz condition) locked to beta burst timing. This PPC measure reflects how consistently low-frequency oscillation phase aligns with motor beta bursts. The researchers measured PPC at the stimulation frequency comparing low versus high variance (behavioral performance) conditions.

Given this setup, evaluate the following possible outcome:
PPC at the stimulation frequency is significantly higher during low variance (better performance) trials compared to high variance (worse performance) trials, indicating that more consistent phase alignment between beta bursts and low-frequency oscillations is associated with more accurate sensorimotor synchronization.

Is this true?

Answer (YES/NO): YES